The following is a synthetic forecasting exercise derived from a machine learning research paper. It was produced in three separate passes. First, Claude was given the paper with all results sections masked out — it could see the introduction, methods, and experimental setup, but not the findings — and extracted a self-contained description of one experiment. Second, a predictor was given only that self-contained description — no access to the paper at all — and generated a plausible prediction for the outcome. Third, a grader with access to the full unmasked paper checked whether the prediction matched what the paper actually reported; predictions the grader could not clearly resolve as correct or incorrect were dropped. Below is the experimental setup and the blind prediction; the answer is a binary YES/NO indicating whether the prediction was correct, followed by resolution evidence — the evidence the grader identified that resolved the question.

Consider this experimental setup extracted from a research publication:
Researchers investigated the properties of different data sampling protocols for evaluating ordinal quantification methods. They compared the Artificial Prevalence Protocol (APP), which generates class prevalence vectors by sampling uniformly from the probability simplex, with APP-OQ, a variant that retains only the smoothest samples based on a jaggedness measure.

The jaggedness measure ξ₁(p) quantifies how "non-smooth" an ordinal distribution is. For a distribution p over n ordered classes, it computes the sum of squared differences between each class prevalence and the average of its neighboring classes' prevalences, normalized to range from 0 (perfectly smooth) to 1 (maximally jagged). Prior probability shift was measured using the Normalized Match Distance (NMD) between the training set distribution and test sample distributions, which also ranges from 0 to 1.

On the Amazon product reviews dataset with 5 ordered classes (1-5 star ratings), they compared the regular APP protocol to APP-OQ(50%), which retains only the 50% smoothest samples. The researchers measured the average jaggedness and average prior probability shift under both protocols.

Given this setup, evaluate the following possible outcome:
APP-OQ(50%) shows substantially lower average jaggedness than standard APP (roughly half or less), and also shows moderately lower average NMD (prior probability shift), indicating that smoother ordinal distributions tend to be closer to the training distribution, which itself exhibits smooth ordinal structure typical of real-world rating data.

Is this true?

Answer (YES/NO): NO